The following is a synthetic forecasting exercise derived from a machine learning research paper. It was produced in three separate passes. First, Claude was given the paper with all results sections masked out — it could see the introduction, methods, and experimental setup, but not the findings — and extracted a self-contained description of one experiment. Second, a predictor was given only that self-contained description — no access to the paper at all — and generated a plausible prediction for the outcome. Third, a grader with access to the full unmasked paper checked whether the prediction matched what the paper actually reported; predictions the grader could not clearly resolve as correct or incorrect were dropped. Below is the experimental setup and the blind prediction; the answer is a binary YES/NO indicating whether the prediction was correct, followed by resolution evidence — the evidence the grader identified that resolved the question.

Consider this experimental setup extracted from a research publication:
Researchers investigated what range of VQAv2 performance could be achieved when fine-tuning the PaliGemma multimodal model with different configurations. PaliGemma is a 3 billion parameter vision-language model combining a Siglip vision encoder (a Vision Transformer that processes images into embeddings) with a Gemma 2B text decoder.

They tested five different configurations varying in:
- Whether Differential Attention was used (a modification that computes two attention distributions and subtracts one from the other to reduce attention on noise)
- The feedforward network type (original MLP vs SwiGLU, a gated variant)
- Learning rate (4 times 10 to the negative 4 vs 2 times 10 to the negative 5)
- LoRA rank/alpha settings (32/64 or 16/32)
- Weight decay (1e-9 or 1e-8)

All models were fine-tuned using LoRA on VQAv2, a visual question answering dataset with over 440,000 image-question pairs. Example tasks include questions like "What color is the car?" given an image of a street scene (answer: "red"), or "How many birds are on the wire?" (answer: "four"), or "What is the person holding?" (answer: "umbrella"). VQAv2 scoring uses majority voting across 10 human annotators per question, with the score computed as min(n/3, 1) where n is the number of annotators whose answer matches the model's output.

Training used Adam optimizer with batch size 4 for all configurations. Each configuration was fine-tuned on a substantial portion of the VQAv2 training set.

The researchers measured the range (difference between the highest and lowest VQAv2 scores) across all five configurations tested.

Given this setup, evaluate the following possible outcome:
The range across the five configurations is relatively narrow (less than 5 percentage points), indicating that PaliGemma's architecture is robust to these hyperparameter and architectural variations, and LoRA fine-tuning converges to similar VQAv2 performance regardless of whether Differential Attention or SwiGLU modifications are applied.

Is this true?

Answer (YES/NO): NO